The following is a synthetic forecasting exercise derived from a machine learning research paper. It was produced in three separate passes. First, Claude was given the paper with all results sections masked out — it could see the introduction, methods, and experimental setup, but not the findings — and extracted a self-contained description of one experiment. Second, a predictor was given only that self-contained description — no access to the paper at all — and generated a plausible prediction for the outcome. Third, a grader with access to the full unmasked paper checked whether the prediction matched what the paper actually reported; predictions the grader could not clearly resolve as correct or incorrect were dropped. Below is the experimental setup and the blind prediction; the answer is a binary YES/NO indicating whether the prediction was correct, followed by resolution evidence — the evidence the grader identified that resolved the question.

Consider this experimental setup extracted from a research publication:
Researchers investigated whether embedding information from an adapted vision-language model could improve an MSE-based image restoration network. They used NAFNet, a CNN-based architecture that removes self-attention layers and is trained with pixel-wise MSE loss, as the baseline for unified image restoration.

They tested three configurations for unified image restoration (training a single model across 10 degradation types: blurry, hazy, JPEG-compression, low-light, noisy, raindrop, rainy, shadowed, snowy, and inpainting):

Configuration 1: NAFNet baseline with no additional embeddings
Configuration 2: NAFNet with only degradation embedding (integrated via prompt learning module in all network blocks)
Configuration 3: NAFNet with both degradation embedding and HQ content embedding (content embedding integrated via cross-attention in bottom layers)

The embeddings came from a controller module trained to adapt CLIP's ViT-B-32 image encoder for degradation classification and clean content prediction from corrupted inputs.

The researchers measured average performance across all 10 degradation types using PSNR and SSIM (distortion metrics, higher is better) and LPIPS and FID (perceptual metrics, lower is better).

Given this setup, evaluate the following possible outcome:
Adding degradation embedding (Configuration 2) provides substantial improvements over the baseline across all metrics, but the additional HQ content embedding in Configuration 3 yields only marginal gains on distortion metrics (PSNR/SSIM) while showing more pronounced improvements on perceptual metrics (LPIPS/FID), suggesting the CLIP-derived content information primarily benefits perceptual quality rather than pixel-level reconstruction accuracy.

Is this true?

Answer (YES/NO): NO